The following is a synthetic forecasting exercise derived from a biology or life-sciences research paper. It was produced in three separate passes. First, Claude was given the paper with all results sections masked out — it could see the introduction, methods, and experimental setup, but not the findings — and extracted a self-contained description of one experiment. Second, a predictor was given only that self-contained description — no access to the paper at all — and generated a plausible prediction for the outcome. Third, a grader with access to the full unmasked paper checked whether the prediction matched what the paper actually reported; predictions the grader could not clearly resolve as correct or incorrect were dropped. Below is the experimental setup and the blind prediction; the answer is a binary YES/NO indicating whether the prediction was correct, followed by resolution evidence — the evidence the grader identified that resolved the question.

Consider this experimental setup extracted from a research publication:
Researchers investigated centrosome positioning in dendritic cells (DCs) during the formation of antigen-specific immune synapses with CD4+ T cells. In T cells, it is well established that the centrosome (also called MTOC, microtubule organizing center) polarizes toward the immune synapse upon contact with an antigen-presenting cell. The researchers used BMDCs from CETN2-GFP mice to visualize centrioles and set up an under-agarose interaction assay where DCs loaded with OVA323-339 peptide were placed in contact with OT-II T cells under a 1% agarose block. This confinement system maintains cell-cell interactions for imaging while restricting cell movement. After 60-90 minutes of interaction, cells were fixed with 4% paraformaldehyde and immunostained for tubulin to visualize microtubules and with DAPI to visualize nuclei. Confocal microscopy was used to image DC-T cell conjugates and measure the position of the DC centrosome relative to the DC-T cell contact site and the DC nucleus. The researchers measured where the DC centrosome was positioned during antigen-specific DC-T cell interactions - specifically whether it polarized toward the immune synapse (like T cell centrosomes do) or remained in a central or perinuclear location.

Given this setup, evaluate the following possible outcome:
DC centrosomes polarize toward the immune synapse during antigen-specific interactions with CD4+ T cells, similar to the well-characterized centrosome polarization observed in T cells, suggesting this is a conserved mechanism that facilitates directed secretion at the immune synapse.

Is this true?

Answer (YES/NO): NO